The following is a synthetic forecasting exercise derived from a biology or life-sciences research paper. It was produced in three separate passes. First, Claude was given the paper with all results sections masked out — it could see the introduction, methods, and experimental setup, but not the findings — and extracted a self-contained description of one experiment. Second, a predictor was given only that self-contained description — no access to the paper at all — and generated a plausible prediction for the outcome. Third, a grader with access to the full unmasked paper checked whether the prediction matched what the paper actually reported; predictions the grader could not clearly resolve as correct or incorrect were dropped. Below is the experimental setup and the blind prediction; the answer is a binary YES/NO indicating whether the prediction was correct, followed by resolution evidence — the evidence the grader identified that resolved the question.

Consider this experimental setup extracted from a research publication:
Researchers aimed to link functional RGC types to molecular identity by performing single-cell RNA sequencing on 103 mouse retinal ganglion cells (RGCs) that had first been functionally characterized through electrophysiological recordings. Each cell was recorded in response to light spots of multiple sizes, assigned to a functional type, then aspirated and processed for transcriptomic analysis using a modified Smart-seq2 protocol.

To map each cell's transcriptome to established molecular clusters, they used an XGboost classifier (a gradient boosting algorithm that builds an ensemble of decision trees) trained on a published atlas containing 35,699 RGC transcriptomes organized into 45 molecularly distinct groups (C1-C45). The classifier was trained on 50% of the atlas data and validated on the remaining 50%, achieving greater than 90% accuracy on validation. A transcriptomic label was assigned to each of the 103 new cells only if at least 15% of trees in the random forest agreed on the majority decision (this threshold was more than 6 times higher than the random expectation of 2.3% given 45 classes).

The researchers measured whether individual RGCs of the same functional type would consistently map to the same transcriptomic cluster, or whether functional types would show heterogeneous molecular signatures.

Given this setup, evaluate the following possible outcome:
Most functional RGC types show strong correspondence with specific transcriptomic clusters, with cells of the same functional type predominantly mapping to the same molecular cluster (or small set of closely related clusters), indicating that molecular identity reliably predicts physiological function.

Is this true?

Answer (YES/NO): NO